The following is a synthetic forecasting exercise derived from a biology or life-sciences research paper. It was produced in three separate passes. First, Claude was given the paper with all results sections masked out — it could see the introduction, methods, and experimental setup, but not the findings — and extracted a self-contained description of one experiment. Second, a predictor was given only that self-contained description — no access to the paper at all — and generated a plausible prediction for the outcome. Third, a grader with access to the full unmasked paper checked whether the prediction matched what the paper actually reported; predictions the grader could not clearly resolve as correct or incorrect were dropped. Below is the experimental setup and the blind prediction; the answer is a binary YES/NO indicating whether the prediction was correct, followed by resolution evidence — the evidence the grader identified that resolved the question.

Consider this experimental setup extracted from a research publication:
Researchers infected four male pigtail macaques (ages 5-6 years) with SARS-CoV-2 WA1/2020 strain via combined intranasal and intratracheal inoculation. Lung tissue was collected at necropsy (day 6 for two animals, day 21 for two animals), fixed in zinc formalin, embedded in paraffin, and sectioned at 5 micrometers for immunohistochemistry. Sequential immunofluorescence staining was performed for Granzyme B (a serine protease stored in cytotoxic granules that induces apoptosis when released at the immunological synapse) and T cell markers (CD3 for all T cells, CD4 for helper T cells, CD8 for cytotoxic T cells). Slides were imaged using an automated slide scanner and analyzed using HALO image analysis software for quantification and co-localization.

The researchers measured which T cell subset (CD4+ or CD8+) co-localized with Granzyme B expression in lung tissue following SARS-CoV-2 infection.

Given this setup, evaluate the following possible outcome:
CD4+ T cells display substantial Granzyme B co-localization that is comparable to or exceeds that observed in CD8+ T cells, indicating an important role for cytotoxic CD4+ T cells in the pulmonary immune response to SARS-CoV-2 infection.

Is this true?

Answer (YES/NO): YES